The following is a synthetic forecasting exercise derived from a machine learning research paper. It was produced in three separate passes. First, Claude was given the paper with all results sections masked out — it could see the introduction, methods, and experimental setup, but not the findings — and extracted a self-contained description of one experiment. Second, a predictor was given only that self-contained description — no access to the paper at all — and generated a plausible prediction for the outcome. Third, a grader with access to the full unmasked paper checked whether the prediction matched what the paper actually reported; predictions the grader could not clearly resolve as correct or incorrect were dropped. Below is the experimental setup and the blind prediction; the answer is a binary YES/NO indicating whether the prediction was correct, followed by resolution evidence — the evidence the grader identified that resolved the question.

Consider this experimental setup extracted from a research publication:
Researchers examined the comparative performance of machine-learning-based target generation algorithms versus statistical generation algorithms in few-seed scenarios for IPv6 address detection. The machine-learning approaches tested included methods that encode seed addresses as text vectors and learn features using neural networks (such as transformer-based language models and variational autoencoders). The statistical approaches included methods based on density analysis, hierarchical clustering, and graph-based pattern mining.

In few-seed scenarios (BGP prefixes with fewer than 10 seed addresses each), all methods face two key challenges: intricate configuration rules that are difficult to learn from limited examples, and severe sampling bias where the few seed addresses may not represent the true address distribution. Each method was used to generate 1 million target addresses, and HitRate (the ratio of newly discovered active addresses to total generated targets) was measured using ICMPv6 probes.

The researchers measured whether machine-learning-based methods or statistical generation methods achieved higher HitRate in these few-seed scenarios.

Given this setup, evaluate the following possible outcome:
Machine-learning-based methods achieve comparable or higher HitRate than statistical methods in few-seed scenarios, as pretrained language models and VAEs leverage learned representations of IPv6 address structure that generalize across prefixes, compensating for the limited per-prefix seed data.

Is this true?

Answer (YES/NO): NO